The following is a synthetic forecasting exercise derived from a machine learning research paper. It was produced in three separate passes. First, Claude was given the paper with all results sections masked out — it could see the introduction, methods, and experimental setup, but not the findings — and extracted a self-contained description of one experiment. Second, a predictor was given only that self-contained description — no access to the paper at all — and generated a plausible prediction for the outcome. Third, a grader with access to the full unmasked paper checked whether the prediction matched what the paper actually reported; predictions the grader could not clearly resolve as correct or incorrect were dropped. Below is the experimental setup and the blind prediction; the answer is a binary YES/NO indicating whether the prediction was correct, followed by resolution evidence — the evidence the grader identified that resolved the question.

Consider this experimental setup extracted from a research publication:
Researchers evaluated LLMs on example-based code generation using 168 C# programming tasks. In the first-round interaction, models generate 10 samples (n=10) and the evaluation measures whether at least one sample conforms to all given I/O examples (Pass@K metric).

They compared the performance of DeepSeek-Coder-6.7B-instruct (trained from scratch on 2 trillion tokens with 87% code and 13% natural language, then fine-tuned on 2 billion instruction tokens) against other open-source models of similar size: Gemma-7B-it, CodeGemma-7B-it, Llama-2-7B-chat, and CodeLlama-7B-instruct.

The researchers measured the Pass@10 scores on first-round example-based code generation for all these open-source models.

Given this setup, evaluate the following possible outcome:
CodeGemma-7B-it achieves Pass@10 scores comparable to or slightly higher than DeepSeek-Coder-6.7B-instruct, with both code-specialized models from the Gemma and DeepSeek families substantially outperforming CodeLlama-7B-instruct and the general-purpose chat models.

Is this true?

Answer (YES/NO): NO